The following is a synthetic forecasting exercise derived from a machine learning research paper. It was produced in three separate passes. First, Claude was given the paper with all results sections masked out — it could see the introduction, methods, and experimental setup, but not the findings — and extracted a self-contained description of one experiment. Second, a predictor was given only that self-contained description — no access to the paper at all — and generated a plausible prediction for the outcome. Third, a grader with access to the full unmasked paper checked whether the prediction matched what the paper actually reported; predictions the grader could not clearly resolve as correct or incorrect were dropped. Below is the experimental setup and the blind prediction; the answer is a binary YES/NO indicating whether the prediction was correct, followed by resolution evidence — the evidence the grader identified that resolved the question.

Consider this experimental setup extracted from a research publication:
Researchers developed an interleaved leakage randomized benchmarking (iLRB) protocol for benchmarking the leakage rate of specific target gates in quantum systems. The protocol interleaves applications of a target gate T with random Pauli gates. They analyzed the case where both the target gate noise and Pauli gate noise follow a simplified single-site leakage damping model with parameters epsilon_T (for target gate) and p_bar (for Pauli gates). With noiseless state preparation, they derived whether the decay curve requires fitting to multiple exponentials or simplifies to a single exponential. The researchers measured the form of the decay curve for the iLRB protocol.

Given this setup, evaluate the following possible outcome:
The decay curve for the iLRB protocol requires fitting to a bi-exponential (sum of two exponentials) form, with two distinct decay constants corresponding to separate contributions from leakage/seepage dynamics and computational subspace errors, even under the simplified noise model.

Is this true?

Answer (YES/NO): NO